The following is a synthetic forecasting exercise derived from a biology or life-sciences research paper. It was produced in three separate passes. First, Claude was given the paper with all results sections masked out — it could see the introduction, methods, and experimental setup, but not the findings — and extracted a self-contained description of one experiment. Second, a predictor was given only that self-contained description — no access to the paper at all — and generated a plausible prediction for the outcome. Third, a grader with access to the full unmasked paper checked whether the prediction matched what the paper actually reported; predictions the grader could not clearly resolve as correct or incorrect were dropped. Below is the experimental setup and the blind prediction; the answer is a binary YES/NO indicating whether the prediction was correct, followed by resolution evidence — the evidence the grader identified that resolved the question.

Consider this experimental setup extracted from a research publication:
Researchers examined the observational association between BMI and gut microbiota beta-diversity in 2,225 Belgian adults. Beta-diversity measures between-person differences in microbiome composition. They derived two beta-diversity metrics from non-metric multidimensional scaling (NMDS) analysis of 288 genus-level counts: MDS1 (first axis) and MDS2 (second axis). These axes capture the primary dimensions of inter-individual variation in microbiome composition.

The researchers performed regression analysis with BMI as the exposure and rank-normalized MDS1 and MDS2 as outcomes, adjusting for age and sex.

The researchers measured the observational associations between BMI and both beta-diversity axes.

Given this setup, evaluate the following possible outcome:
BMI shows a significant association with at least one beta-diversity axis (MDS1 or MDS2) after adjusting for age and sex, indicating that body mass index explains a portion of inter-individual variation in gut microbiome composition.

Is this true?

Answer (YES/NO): YES